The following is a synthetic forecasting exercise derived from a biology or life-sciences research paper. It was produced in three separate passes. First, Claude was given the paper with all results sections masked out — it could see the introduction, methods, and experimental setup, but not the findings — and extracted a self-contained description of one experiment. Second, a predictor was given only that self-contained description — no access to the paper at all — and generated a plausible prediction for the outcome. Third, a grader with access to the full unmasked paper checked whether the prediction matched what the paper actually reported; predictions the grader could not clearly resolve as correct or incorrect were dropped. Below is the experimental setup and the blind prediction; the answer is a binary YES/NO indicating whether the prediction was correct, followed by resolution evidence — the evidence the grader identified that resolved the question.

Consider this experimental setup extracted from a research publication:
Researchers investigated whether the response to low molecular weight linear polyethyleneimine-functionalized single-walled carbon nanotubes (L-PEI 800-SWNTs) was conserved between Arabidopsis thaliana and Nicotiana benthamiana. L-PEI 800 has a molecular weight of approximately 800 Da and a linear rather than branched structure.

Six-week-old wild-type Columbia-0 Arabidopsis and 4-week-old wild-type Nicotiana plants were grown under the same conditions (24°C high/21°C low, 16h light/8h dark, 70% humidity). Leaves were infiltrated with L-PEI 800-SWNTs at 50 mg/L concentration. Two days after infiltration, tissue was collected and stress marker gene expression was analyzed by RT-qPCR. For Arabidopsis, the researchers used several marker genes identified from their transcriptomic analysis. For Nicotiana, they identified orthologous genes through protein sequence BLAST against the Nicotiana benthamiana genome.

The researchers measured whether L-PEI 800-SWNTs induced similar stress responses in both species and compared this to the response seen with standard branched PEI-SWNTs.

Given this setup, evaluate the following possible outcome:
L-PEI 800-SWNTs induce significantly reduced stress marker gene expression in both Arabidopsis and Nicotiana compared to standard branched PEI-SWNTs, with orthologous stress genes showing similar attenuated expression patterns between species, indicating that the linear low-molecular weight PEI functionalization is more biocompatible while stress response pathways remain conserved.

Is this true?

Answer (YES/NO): YES